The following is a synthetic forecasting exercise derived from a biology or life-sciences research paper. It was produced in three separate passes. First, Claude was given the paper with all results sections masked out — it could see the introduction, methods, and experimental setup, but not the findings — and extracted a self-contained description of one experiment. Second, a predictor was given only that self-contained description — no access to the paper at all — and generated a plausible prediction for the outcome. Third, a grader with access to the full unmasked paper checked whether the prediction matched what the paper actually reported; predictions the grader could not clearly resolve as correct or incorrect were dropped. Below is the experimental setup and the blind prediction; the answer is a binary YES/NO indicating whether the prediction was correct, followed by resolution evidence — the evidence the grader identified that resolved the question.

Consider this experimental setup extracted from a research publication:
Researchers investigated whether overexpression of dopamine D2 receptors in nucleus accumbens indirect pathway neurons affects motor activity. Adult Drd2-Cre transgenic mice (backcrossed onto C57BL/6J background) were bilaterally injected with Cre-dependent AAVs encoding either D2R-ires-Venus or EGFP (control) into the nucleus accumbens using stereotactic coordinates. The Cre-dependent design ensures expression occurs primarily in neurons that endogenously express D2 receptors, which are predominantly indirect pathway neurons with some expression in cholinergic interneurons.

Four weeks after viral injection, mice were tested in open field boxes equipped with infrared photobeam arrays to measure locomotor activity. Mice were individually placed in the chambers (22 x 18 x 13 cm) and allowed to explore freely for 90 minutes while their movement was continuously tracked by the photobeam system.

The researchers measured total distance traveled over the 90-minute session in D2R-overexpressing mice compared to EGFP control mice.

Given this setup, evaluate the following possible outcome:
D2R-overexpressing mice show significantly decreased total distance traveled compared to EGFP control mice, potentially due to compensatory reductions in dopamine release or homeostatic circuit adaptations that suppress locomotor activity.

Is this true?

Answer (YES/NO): NO